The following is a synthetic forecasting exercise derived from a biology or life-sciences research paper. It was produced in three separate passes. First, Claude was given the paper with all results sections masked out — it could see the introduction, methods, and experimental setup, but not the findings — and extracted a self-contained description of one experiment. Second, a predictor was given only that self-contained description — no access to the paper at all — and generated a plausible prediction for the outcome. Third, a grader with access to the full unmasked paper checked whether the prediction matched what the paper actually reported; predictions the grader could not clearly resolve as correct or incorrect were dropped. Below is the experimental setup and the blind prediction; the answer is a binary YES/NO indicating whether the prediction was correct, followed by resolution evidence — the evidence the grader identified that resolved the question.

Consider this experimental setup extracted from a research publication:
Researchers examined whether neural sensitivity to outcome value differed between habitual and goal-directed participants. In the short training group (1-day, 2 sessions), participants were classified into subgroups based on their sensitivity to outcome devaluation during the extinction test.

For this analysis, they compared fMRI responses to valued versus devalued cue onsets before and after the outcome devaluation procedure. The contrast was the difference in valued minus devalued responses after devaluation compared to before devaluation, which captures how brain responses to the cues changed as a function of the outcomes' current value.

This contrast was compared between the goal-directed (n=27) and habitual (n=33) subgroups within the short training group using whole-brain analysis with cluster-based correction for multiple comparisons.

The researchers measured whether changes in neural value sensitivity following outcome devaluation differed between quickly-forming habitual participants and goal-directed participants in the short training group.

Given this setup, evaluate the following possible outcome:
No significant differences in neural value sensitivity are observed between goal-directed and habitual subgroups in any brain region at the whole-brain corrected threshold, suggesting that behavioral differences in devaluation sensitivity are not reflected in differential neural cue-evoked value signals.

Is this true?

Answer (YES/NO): NO